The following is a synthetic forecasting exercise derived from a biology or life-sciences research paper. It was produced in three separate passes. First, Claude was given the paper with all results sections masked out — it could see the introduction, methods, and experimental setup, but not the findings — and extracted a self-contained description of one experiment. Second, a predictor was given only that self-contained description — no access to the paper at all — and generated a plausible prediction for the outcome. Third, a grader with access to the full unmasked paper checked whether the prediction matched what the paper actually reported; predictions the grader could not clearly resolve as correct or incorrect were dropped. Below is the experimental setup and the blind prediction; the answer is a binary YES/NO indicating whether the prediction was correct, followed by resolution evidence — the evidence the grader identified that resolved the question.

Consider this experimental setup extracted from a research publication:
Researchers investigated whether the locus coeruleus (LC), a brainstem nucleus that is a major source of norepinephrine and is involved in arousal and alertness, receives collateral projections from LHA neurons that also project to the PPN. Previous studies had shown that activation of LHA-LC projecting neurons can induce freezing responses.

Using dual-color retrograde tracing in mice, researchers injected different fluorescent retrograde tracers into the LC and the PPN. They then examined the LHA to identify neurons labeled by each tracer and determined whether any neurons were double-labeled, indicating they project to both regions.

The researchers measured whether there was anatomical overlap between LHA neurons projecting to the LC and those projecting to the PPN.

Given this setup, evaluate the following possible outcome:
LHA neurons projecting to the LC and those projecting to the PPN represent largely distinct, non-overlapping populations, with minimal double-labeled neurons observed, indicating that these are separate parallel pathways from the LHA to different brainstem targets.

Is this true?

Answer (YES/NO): NO